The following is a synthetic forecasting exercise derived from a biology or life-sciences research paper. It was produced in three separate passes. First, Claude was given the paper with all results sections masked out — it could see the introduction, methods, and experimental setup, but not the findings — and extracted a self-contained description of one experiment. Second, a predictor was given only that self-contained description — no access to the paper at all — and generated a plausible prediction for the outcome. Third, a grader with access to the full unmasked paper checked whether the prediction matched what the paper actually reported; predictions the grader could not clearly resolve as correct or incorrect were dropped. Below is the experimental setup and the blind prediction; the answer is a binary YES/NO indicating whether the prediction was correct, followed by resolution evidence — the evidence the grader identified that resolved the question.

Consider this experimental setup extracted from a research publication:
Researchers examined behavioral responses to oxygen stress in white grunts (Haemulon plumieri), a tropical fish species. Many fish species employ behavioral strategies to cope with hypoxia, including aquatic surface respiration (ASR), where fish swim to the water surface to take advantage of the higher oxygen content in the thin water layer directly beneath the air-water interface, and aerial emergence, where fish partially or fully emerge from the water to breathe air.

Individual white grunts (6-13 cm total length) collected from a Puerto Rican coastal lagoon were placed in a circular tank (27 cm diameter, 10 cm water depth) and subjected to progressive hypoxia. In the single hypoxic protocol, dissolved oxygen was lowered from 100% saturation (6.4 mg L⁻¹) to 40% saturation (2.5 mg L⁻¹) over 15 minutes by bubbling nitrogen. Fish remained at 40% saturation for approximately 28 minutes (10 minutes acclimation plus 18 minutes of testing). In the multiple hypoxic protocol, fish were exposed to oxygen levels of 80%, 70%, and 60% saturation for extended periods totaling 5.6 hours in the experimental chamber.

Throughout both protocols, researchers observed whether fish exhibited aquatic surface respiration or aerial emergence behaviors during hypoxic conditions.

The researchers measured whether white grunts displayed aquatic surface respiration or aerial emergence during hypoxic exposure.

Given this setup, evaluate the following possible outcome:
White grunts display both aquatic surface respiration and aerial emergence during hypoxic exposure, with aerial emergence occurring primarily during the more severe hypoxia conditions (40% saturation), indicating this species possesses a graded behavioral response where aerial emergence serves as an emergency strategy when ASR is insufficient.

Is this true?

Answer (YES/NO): NO